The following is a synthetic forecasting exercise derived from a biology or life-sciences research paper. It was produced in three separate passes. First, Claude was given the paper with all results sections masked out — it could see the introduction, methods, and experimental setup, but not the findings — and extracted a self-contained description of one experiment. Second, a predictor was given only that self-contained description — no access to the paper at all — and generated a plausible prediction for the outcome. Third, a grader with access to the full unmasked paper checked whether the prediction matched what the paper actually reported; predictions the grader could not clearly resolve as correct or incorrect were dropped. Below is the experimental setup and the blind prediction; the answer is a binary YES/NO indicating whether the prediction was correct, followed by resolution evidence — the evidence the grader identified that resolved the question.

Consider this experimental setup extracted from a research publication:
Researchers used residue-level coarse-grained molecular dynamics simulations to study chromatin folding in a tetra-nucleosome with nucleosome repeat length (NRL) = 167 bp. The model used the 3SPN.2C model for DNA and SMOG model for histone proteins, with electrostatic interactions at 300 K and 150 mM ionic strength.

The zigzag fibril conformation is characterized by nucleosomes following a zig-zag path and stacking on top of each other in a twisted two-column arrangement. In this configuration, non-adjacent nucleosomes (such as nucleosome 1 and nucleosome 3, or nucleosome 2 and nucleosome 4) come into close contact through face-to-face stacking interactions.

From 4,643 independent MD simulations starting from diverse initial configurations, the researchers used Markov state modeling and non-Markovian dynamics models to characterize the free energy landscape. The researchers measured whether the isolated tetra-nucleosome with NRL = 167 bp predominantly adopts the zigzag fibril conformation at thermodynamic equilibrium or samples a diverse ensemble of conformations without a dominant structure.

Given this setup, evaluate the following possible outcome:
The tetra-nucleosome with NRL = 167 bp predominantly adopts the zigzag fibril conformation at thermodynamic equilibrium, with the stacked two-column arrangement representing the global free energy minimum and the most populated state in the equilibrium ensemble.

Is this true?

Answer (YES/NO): YES